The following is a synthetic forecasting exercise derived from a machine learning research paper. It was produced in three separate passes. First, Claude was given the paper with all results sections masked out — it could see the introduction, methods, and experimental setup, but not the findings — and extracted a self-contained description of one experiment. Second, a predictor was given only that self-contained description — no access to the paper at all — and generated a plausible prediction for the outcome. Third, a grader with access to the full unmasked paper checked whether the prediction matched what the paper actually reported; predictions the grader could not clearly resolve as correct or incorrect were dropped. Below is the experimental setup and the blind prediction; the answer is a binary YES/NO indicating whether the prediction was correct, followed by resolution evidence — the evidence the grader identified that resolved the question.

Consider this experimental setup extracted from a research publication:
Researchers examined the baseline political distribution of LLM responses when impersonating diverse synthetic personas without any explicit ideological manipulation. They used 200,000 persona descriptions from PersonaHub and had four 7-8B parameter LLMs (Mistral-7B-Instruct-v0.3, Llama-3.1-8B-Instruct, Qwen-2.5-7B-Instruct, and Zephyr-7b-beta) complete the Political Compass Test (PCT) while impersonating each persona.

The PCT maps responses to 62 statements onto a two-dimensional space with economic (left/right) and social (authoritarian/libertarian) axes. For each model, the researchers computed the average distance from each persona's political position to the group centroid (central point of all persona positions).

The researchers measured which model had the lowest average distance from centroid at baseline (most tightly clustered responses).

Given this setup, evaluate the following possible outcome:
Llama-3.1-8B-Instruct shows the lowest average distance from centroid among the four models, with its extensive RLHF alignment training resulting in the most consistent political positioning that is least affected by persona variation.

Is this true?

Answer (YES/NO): NO